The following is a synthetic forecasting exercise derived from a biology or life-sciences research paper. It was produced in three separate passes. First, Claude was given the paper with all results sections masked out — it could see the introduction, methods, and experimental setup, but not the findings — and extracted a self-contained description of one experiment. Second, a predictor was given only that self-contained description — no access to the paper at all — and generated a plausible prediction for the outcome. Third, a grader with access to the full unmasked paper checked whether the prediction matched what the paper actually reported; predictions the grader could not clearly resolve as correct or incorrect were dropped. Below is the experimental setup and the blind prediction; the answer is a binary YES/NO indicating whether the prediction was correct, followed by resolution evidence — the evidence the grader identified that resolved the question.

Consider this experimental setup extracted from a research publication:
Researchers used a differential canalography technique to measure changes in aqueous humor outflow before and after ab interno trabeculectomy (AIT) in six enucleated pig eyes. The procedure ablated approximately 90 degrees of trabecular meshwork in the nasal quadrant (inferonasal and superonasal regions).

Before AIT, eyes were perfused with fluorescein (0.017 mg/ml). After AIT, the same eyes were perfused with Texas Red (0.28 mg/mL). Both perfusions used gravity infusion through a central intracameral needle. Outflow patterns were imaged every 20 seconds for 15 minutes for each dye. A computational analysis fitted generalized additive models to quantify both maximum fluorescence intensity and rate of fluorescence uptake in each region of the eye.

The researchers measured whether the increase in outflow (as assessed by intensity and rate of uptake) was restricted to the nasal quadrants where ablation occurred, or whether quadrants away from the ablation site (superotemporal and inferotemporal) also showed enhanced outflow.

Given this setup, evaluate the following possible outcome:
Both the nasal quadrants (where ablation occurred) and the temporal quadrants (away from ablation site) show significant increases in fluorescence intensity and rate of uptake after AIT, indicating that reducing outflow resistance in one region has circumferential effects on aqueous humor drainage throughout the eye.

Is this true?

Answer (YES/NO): YES